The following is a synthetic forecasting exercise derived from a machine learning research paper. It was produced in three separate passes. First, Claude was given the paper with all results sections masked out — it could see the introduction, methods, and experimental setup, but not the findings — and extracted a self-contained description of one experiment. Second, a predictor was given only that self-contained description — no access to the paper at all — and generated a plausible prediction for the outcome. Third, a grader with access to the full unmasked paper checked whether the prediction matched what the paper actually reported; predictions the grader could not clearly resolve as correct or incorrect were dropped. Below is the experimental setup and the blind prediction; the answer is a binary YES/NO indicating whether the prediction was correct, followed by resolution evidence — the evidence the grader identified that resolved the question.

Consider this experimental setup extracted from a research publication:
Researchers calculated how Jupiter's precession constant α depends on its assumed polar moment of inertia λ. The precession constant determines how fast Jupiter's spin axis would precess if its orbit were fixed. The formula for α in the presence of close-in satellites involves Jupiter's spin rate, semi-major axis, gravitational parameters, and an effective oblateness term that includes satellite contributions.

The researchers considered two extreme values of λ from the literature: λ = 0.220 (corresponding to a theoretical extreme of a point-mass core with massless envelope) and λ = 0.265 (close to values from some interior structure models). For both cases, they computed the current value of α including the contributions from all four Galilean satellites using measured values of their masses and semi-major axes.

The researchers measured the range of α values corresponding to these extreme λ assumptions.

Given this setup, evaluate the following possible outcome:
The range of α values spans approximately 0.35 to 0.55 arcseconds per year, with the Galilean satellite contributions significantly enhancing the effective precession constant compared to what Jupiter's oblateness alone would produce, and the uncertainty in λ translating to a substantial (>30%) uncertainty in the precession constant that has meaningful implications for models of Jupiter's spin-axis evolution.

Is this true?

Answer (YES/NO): NO